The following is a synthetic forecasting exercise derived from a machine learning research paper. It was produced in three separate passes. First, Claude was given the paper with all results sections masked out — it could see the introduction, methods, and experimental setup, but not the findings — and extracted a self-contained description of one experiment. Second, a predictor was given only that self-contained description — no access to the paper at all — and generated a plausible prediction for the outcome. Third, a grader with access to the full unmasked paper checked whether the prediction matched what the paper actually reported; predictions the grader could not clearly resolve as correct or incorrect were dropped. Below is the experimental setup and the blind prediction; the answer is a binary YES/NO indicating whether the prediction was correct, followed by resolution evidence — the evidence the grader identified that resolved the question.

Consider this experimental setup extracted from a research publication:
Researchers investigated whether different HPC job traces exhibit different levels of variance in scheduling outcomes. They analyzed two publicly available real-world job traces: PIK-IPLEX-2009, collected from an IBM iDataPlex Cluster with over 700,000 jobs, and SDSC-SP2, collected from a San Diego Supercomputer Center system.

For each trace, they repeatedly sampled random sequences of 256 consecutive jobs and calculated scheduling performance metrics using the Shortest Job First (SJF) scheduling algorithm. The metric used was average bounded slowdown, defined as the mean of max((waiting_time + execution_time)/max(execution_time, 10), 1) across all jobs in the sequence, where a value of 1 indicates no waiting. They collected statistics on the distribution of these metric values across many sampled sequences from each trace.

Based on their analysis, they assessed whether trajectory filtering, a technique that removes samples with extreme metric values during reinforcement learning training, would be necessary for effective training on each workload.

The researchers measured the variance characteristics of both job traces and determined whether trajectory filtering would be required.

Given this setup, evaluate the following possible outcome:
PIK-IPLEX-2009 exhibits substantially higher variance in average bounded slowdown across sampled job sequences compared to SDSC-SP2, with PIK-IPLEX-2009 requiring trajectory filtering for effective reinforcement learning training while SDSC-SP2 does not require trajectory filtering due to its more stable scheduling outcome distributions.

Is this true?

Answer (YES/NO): YES